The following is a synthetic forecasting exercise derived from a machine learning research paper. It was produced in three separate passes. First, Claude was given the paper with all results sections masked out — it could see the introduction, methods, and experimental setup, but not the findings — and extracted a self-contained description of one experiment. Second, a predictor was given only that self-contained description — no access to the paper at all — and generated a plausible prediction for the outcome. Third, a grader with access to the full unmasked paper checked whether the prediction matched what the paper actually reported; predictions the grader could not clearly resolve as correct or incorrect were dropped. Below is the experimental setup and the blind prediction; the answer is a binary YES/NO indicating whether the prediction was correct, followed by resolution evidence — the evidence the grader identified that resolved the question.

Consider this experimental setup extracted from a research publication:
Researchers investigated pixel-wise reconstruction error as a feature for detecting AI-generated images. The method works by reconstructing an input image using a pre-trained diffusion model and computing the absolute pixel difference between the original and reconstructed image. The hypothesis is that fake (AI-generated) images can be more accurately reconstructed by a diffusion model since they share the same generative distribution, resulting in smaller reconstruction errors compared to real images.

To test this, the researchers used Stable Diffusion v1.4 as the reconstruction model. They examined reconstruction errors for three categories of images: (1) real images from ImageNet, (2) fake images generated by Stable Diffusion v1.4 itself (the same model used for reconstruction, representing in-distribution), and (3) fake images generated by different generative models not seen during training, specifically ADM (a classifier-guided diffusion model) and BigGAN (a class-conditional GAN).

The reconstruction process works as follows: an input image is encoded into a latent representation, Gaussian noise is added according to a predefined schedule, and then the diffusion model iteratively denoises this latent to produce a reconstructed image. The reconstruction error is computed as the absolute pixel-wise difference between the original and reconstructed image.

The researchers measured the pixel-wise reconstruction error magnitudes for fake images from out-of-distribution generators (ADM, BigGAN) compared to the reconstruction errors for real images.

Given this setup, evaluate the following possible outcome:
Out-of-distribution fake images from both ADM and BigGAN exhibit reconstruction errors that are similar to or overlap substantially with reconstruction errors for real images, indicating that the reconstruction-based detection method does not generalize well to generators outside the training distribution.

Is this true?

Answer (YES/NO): NO